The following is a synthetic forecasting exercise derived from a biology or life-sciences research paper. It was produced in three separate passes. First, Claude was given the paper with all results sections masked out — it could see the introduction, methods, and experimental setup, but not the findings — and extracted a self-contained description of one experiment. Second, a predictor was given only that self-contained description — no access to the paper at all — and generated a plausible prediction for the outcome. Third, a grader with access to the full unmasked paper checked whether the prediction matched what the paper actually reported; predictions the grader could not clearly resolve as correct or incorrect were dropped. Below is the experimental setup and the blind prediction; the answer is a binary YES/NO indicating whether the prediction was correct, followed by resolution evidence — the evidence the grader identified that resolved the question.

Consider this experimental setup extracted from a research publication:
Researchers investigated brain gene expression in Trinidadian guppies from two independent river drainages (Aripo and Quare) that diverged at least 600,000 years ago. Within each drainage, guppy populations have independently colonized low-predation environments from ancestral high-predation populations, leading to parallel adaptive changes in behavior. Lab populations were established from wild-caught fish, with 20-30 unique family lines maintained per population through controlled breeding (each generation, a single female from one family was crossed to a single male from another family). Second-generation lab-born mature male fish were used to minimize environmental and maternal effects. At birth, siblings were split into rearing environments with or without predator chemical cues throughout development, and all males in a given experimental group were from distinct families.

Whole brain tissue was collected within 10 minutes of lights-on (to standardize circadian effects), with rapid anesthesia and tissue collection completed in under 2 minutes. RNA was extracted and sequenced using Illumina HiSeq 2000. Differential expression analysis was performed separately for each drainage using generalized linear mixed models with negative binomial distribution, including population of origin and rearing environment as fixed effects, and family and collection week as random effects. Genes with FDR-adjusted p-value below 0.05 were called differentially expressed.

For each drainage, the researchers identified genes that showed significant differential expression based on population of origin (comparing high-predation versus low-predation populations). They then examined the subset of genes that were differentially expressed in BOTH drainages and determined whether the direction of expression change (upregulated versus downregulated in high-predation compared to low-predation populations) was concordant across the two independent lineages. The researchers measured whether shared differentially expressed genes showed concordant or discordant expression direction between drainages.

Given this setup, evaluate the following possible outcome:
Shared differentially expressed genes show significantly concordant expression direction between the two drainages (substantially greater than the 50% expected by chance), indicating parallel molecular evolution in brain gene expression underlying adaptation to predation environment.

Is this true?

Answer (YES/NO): NO